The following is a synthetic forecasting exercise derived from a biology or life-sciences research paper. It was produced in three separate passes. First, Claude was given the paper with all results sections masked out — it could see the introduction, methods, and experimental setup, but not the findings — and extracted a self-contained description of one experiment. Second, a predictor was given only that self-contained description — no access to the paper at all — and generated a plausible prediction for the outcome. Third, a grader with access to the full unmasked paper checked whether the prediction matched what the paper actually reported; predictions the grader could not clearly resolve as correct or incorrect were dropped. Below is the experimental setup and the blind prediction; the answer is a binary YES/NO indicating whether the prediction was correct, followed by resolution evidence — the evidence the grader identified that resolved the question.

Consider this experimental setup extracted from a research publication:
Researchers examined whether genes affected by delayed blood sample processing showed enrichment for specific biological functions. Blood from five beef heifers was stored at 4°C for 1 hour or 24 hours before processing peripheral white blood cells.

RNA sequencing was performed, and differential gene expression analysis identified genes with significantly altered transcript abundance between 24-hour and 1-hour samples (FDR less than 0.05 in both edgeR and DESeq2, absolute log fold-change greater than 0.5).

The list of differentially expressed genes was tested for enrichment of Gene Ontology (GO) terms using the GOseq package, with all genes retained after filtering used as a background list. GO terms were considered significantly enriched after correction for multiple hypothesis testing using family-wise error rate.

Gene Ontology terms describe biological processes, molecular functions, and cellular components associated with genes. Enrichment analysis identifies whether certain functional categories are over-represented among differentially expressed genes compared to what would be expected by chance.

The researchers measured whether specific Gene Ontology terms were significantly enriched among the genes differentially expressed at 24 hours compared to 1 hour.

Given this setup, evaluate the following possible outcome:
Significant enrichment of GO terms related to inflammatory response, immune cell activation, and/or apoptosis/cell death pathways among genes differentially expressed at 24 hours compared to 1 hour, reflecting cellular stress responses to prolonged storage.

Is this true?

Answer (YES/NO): YES